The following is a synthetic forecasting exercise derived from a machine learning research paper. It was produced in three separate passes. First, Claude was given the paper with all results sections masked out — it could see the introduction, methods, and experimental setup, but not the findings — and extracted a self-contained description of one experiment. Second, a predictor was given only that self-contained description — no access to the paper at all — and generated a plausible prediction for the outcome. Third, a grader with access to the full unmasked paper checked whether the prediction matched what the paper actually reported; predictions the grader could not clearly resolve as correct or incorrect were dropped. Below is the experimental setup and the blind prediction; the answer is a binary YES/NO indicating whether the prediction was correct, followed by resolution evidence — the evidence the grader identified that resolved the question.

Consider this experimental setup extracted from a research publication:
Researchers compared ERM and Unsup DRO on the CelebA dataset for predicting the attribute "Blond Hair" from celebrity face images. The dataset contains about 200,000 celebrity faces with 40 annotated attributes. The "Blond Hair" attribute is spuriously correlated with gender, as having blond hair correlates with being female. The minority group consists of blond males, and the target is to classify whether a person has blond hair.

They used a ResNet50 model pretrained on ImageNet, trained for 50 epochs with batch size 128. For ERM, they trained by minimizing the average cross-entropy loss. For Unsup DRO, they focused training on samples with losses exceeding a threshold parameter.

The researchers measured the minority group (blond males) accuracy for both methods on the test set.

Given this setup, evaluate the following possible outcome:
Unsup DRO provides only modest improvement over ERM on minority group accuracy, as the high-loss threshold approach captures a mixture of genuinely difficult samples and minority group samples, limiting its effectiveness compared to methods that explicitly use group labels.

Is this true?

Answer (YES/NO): NO